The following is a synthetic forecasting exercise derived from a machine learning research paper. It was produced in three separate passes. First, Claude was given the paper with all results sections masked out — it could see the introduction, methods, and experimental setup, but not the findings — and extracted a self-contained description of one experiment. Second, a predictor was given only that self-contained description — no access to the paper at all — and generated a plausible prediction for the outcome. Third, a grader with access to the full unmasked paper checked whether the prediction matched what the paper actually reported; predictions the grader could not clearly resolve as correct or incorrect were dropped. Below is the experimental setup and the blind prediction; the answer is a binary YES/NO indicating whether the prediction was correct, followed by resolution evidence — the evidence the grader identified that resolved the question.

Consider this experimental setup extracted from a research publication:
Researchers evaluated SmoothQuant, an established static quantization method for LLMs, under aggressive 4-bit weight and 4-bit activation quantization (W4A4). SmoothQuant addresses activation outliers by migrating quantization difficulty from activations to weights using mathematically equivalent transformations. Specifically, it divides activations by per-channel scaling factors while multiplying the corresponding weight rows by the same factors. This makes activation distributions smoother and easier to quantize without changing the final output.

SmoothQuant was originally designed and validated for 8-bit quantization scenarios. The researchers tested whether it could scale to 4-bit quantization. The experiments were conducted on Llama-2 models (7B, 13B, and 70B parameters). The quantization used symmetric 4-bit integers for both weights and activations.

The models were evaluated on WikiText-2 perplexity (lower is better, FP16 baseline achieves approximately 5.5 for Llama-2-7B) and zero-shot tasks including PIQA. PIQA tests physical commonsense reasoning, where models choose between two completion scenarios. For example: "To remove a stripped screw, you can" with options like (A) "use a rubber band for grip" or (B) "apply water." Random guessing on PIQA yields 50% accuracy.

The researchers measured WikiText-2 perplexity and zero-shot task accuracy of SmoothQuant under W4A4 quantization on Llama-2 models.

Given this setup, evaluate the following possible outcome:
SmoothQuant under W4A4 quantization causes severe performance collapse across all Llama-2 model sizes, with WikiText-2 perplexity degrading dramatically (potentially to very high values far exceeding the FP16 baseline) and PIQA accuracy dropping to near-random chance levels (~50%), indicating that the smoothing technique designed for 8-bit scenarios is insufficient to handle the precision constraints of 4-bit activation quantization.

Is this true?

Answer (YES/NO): NO